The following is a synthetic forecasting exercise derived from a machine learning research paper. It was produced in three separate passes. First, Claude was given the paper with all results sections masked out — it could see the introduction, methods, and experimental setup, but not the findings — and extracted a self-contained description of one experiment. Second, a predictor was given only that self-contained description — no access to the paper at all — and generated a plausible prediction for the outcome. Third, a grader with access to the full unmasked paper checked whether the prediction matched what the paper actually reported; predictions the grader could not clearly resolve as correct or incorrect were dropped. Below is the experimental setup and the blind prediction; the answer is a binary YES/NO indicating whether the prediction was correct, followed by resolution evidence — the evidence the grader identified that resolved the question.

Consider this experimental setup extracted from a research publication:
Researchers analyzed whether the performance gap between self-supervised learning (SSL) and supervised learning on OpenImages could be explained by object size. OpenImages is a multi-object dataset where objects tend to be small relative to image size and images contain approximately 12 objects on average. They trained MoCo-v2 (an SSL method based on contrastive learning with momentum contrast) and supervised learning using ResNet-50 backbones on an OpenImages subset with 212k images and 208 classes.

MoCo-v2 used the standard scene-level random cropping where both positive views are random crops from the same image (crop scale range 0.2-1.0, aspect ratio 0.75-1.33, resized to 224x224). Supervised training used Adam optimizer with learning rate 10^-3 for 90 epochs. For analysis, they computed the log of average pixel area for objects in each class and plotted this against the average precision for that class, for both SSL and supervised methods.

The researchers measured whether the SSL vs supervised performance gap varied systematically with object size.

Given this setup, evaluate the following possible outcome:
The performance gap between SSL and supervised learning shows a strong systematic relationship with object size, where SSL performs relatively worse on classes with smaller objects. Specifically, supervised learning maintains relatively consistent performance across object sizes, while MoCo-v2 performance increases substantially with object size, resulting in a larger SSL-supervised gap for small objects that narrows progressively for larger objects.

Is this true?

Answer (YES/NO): NO